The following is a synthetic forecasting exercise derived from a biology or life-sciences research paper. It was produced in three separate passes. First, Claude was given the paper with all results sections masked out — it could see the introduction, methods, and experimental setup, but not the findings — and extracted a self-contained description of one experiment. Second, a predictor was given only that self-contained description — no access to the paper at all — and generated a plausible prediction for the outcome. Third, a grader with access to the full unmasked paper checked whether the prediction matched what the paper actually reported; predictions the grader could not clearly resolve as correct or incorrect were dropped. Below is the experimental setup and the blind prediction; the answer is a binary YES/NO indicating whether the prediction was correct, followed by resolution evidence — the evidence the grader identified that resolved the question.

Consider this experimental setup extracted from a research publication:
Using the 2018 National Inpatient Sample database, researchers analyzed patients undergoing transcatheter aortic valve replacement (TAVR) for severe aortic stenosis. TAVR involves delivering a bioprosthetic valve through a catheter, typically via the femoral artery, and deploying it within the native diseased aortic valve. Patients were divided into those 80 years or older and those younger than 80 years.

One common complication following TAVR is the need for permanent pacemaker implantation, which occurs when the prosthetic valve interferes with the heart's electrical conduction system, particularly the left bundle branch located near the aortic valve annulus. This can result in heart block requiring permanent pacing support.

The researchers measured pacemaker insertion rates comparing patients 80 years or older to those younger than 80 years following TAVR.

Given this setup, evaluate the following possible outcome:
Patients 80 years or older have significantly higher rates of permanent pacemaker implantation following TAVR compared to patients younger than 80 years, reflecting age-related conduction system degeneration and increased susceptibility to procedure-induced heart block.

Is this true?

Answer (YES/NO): YES